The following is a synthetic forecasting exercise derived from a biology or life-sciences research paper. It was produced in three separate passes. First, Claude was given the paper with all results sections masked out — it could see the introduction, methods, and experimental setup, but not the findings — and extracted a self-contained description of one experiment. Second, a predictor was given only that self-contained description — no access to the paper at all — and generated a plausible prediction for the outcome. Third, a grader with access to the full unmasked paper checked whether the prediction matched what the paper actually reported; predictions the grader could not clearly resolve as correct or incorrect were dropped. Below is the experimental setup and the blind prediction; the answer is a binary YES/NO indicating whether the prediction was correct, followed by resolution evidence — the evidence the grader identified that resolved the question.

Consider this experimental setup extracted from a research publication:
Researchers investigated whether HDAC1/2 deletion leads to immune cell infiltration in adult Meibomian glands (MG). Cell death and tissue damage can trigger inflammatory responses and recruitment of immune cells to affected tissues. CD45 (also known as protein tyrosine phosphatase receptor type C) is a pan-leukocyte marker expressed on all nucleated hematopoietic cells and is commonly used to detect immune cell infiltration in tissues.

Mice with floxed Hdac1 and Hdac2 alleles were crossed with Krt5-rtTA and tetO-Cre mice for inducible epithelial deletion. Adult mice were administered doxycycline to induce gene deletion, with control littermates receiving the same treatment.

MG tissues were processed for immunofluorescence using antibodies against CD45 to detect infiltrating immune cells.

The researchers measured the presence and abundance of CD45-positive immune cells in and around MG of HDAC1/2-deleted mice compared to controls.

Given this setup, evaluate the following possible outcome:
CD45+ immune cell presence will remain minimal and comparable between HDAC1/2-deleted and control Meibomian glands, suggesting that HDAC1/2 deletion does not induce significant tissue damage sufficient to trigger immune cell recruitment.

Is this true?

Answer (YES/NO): NO